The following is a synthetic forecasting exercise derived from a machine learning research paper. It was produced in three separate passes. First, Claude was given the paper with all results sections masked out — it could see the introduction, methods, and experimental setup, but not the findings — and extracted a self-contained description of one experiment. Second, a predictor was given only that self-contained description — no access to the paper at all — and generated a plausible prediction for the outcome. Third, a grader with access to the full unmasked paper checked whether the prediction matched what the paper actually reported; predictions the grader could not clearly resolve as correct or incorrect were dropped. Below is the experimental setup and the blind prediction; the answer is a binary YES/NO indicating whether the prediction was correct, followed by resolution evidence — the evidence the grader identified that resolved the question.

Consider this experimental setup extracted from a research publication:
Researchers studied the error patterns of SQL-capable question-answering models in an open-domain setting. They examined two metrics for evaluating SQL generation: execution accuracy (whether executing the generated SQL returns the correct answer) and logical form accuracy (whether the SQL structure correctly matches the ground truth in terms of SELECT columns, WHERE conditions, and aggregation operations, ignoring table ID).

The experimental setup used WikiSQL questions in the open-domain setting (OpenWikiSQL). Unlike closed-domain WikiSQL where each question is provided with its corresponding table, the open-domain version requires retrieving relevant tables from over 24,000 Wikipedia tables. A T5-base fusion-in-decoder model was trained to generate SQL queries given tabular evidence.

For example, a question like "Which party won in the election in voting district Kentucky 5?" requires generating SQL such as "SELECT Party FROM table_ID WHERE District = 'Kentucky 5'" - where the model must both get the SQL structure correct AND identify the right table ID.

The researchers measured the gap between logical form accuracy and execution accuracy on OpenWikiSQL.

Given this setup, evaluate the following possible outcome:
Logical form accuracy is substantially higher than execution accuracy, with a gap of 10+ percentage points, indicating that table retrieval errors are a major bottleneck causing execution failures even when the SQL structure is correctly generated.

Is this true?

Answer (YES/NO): YES